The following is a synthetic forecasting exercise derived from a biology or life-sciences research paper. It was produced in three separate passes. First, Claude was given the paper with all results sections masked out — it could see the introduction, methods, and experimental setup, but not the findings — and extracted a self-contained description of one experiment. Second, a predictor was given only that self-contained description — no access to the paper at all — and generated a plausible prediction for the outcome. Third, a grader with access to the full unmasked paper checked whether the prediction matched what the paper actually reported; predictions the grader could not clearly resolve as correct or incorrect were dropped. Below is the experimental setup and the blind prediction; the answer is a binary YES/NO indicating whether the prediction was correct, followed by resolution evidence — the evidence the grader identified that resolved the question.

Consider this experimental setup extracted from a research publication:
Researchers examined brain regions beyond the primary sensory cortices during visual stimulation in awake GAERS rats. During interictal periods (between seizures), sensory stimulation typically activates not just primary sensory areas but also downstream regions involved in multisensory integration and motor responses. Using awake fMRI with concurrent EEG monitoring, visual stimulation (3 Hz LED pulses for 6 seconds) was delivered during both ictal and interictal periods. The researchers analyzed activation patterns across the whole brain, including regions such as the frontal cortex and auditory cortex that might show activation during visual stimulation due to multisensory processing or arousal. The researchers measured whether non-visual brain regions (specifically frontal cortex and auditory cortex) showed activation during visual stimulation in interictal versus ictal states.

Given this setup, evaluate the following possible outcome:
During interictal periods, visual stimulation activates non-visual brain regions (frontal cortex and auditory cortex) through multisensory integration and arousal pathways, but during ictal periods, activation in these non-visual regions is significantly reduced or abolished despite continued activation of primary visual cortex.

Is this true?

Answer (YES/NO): NO